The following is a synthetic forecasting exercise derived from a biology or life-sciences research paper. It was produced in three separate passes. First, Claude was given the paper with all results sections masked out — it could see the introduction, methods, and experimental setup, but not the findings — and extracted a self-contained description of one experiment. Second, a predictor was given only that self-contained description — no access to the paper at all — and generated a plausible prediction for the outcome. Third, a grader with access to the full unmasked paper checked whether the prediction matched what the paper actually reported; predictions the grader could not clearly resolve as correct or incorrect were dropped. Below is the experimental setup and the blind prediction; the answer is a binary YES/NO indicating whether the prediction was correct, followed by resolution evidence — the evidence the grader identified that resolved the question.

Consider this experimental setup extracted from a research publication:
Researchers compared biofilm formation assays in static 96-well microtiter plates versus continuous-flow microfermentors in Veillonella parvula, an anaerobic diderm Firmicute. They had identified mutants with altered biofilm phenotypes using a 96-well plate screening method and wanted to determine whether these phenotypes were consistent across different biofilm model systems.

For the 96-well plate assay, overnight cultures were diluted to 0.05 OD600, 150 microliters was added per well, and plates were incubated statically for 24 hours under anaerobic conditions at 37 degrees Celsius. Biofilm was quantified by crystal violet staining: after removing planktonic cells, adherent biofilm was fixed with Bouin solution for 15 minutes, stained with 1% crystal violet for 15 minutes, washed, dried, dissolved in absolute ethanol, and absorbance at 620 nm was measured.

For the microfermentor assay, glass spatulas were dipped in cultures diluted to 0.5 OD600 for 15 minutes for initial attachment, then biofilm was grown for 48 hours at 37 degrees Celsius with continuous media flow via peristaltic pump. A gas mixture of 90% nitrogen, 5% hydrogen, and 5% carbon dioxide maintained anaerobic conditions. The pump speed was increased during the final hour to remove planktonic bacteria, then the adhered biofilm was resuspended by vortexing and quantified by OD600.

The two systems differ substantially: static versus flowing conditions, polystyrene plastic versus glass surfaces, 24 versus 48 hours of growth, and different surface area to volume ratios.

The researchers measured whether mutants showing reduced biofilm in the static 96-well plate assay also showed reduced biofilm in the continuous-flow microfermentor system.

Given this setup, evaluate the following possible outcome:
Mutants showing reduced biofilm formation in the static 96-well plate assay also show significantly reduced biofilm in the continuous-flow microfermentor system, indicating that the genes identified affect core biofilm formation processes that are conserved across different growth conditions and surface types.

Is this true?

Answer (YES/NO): NO